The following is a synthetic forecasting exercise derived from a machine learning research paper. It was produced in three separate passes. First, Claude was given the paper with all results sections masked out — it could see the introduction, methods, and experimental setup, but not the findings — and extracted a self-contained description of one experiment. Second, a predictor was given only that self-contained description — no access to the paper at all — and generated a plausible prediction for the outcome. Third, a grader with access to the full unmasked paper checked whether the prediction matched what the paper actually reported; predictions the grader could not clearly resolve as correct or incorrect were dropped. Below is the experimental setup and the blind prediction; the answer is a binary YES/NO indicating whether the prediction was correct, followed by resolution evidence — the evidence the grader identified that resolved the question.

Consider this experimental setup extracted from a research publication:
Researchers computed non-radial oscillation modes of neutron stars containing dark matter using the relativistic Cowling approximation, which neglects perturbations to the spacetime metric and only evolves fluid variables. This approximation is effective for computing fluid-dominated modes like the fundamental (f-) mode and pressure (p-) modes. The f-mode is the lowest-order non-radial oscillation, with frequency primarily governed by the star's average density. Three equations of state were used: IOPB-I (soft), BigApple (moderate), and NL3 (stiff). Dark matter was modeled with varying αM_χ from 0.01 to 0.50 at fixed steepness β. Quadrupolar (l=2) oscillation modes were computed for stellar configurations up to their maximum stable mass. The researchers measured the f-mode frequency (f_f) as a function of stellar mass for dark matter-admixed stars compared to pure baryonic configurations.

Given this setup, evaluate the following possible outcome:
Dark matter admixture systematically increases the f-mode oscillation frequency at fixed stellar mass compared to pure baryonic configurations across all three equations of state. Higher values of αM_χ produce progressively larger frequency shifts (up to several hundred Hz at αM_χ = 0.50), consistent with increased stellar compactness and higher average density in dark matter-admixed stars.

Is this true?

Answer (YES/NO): YES